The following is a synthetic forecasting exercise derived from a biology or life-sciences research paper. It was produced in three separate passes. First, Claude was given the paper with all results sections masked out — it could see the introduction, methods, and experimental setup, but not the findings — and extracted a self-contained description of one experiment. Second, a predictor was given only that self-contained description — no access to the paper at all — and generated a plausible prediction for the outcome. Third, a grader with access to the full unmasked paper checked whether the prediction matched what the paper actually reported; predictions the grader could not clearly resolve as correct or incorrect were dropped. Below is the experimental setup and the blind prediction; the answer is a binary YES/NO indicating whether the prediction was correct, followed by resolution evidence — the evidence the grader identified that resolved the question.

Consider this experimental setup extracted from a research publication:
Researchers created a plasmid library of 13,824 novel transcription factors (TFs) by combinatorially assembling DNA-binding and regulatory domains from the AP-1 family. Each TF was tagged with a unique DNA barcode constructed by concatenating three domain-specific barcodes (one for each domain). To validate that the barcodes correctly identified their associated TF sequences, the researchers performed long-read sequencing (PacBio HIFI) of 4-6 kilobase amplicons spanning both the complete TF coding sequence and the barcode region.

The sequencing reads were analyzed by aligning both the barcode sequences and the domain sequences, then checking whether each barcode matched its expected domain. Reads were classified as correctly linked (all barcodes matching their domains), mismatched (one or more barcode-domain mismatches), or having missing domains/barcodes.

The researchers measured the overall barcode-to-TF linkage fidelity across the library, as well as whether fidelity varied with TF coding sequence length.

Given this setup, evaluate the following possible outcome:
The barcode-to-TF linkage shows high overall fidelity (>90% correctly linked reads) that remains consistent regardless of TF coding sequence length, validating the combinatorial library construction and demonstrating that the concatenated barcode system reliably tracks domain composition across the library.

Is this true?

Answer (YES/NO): NO